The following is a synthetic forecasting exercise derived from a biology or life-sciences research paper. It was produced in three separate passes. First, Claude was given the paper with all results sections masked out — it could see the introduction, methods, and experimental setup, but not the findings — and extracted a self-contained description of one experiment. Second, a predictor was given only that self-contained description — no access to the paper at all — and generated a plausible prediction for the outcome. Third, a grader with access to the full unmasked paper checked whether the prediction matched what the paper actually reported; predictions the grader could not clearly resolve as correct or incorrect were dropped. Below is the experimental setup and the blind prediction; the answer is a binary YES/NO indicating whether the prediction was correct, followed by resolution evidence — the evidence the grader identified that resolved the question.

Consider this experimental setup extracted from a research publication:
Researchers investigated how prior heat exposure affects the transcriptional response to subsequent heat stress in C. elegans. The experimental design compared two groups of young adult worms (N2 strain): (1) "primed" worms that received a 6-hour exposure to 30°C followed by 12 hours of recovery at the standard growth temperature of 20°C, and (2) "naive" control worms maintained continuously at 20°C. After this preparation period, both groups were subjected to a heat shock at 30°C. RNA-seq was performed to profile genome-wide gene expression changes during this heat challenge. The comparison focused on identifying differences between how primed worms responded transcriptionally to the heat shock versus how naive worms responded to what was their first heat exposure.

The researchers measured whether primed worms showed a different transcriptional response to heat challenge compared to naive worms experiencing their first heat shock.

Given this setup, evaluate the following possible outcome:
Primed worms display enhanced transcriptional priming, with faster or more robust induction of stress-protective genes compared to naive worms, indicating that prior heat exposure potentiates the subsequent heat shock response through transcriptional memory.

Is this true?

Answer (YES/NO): NO